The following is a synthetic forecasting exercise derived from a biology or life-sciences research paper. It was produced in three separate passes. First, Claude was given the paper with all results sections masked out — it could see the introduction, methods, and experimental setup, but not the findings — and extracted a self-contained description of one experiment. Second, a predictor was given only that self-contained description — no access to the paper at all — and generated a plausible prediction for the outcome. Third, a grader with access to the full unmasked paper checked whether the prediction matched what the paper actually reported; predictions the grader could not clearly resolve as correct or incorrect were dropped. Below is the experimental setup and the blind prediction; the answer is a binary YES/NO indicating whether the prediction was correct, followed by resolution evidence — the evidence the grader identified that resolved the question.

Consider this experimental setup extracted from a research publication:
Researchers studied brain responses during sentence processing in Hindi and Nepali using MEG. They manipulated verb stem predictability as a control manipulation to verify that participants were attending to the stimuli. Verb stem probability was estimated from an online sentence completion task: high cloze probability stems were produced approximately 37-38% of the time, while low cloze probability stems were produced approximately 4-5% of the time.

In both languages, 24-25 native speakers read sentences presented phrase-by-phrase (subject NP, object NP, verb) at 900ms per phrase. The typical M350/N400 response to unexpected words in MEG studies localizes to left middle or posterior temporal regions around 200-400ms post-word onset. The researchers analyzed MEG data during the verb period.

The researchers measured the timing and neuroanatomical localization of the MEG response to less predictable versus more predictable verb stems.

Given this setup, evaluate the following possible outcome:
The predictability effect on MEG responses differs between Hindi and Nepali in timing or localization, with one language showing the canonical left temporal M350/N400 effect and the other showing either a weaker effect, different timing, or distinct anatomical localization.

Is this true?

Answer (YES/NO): NO